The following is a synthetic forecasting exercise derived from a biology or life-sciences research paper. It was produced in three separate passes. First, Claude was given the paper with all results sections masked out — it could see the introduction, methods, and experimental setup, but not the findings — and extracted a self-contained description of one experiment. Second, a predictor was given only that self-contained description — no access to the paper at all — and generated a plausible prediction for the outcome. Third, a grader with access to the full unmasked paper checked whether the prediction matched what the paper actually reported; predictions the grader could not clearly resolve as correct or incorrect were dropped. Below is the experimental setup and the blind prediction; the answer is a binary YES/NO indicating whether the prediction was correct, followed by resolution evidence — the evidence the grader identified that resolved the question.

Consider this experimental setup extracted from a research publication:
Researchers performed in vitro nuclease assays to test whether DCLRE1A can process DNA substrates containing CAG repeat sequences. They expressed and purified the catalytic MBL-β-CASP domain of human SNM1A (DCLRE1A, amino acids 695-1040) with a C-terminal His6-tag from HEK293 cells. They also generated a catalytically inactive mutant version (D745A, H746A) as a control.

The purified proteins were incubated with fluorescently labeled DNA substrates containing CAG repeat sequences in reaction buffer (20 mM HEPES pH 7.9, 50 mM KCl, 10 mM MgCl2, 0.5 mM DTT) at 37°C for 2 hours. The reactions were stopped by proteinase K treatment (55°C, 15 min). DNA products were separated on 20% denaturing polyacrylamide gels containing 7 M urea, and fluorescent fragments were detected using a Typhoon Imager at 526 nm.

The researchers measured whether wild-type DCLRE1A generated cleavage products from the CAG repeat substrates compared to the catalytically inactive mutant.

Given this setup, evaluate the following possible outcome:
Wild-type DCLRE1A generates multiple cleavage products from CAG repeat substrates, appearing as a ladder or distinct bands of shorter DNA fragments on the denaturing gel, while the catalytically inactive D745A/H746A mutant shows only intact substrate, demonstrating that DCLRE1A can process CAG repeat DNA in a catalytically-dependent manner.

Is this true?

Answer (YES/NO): YES